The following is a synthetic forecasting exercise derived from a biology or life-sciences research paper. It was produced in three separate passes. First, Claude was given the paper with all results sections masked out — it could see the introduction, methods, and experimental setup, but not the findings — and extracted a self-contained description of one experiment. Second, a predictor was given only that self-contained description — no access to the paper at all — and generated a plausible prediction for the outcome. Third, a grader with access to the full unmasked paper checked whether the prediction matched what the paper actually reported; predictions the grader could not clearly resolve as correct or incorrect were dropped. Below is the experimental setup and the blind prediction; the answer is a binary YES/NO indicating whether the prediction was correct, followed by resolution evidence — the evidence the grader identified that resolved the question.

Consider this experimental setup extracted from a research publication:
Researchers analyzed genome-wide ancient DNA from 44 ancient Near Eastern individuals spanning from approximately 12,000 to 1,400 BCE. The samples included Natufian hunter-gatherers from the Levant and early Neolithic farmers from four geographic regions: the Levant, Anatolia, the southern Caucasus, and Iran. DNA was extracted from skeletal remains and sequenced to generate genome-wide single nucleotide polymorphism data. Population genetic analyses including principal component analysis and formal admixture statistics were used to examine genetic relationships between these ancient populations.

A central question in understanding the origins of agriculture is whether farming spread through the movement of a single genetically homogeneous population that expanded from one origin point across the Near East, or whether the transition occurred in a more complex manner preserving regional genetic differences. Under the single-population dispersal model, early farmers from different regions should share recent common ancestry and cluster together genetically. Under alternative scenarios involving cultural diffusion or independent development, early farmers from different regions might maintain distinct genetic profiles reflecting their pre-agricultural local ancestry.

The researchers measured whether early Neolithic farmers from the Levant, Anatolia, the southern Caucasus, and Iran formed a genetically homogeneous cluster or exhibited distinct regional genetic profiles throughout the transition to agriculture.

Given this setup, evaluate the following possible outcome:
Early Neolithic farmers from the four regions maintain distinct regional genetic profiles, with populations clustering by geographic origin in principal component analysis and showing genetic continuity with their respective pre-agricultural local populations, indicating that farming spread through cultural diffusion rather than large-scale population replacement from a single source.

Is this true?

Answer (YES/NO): YES